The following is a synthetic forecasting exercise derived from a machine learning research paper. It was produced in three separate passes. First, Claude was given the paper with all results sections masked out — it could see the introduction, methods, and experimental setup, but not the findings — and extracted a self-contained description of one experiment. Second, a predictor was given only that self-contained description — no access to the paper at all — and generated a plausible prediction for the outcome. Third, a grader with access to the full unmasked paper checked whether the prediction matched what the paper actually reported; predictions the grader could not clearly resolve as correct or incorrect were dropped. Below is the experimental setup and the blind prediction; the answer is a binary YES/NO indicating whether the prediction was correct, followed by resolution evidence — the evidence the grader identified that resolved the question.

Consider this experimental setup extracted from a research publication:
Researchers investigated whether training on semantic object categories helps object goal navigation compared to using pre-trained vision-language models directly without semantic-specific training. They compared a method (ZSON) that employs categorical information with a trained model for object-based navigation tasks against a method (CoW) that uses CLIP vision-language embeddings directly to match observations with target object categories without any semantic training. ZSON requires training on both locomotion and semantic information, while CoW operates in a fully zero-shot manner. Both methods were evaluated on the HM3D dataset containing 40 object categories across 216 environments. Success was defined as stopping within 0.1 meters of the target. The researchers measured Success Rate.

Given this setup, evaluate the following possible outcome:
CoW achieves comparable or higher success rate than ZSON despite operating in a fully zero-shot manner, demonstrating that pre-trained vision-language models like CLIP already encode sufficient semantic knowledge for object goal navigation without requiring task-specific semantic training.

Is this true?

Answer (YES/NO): YES